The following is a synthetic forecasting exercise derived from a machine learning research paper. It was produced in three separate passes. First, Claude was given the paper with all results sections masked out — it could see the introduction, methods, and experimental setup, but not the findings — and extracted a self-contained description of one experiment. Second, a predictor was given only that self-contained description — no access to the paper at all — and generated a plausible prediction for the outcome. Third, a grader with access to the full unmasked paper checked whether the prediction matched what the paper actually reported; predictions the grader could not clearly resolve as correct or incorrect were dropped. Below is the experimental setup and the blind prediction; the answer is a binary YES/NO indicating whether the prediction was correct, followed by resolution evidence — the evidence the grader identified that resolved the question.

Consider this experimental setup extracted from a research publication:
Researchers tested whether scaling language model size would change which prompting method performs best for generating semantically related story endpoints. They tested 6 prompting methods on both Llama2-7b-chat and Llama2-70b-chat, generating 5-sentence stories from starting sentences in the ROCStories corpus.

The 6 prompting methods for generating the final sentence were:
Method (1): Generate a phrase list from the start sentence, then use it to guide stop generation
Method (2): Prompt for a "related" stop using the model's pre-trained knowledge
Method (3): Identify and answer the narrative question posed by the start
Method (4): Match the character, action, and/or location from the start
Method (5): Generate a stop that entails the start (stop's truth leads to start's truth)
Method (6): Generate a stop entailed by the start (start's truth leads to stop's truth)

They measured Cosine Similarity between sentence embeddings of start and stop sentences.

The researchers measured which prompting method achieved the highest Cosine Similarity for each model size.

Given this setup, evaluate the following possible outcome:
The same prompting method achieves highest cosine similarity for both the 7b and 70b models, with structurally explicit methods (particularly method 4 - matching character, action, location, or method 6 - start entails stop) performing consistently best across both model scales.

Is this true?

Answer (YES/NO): NO